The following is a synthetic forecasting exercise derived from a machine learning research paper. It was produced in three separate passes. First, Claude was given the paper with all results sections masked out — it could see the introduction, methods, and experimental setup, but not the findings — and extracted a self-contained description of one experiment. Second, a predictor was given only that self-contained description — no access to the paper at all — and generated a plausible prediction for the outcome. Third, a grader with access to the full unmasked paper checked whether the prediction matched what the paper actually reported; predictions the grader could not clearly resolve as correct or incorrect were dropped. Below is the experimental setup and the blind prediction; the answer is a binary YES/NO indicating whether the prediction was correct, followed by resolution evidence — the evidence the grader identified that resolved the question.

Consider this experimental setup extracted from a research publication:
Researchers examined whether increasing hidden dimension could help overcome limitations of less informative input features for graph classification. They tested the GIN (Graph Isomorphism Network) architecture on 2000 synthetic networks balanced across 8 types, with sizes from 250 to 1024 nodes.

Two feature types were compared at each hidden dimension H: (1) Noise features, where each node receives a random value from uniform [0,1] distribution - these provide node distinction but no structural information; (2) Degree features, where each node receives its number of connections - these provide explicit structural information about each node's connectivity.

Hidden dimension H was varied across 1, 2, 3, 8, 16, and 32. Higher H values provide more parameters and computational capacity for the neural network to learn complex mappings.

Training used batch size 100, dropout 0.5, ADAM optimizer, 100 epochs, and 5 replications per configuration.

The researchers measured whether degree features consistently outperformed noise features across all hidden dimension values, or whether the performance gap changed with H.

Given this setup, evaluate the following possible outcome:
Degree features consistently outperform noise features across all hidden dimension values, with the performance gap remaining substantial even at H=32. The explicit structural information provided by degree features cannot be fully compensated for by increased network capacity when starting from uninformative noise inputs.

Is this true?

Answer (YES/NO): NO